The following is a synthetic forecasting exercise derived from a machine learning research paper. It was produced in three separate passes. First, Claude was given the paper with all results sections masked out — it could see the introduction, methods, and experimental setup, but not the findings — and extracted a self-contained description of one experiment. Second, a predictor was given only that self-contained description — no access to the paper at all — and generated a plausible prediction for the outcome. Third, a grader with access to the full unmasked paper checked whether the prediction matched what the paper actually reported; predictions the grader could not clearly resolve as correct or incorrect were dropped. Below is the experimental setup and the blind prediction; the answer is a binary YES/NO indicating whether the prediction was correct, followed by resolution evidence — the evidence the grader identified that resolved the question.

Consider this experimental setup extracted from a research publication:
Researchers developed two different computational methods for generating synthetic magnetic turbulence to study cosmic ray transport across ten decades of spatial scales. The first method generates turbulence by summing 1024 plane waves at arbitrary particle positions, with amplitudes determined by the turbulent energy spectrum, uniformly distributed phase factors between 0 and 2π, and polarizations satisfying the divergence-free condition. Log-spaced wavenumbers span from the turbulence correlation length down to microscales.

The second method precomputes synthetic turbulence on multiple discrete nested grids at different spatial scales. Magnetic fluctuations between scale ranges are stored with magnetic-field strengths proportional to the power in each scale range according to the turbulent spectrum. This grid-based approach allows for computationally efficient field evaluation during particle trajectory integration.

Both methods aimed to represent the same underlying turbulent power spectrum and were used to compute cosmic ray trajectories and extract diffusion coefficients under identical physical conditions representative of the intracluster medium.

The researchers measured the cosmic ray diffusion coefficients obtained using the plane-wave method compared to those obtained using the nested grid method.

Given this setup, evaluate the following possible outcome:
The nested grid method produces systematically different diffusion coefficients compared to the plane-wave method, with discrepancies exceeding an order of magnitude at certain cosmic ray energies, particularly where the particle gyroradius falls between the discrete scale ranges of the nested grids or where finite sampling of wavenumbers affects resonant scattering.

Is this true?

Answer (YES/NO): NO